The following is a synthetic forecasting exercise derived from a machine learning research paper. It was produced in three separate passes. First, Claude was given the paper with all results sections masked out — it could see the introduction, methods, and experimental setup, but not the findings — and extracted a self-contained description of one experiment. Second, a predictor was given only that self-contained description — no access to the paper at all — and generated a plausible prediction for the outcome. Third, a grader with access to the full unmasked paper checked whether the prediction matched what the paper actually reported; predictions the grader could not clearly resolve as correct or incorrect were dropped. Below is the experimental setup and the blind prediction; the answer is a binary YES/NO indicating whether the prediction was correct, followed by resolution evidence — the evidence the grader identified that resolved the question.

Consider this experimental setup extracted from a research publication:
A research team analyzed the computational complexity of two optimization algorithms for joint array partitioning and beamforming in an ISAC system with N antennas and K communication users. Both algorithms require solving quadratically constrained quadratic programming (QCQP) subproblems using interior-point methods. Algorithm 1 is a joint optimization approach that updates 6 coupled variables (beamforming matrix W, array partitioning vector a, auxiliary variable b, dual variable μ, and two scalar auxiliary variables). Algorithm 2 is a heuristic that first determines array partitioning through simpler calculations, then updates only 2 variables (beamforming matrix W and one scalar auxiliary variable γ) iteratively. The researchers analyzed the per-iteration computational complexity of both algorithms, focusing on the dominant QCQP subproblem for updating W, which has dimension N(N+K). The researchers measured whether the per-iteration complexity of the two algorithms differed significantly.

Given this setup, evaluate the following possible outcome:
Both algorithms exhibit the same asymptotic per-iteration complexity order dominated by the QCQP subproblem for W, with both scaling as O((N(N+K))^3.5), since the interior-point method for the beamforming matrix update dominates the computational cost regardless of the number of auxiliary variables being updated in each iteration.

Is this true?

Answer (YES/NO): YES